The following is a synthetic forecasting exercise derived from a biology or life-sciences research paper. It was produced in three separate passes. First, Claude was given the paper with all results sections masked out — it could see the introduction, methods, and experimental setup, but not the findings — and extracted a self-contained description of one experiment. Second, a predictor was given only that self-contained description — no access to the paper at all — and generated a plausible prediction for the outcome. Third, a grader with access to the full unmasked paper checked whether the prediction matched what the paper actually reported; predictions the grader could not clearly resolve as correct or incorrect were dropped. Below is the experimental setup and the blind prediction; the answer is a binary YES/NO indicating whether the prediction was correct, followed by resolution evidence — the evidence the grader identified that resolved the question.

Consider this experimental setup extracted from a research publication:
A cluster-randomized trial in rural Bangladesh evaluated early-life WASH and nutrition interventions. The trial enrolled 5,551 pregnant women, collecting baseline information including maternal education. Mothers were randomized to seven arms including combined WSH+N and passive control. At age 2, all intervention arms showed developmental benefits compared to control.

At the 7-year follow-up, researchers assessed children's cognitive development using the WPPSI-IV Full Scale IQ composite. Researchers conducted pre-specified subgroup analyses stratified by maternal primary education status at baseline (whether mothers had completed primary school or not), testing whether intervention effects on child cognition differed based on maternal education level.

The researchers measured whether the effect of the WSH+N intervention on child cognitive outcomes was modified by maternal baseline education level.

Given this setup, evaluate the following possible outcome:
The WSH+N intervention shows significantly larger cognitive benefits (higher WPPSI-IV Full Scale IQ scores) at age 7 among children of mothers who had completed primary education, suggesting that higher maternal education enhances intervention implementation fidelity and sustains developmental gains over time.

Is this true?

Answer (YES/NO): NO